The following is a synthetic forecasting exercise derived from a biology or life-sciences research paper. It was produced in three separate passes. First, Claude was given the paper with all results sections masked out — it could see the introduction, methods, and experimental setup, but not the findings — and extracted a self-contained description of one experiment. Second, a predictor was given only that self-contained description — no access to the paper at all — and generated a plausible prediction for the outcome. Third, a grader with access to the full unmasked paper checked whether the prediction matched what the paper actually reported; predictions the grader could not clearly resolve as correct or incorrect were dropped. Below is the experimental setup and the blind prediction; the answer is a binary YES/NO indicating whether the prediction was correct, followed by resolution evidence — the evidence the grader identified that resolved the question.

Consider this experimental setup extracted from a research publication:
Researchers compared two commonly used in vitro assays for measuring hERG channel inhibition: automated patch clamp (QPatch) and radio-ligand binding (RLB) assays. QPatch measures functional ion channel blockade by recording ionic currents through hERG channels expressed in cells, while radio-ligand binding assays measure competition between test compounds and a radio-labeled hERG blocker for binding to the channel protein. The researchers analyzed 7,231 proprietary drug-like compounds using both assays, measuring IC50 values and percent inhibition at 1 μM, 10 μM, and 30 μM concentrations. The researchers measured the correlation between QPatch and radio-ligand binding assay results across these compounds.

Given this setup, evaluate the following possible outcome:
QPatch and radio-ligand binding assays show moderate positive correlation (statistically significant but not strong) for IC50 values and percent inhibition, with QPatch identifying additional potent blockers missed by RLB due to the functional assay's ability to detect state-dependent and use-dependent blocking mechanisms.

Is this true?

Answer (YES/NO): NO